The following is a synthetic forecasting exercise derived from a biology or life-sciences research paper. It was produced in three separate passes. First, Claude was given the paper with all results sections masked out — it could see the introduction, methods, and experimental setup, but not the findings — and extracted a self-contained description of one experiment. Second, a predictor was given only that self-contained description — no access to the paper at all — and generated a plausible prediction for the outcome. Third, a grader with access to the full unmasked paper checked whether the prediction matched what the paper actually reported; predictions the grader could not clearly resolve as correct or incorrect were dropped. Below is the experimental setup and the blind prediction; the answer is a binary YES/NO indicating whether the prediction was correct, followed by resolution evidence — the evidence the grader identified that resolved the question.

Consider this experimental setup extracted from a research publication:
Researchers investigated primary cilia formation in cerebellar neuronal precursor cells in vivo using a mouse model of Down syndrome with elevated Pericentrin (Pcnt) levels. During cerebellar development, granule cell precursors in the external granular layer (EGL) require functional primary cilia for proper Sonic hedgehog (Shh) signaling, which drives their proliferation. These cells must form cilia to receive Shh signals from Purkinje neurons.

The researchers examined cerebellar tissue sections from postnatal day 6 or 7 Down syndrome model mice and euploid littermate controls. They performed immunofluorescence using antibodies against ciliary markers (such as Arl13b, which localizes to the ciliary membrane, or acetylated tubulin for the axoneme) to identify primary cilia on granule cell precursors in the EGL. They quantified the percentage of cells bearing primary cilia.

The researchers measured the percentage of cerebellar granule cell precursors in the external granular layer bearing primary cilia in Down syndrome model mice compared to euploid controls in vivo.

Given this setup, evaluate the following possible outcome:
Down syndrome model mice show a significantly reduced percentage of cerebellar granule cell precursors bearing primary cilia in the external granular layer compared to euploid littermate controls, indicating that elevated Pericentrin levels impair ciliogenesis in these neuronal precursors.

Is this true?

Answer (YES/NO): YES